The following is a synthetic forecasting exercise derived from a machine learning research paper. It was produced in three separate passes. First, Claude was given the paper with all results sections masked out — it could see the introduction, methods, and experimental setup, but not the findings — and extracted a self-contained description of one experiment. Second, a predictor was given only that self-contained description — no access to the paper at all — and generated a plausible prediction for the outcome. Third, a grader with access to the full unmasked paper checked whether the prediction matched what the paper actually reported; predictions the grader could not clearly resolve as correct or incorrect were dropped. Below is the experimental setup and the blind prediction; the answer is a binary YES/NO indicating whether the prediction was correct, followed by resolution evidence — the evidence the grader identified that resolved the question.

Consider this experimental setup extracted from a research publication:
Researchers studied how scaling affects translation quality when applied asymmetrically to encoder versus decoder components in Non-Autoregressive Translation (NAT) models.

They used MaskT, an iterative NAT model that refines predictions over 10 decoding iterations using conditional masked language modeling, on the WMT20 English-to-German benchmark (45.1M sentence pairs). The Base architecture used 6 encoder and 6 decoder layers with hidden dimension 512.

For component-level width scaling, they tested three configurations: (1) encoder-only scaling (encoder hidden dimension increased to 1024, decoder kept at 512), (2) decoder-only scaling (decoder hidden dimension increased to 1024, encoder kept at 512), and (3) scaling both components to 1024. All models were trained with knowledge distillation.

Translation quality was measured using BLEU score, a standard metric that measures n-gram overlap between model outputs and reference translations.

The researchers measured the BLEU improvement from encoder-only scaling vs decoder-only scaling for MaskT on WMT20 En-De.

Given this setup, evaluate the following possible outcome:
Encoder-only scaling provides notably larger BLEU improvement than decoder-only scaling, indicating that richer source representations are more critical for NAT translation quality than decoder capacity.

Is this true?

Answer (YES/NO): YES